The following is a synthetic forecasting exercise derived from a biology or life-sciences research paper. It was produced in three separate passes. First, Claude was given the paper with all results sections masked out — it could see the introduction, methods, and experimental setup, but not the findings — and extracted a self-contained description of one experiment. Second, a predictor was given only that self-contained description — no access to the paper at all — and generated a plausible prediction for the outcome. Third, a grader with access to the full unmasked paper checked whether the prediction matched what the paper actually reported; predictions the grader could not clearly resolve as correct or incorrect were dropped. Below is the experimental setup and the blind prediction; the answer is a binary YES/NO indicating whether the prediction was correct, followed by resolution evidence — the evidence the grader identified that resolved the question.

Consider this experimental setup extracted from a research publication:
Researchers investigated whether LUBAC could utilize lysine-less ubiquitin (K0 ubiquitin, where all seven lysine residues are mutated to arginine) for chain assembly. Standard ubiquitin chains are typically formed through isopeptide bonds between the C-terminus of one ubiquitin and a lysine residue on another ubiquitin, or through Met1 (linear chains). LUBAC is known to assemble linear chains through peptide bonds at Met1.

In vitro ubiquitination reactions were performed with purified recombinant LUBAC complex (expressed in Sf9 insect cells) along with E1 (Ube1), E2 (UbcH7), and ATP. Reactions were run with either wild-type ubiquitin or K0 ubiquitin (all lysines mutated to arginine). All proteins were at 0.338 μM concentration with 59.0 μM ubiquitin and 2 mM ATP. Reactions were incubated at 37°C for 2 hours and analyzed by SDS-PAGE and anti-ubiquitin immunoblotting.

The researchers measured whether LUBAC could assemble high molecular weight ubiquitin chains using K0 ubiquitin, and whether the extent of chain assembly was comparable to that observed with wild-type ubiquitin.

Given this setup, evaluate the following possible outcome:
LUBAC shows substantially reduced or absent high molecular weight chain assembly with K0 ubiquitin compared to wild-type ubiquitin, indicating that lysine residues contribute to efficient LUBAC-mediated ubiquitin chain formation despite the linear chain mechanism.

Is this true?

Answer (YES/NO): YES